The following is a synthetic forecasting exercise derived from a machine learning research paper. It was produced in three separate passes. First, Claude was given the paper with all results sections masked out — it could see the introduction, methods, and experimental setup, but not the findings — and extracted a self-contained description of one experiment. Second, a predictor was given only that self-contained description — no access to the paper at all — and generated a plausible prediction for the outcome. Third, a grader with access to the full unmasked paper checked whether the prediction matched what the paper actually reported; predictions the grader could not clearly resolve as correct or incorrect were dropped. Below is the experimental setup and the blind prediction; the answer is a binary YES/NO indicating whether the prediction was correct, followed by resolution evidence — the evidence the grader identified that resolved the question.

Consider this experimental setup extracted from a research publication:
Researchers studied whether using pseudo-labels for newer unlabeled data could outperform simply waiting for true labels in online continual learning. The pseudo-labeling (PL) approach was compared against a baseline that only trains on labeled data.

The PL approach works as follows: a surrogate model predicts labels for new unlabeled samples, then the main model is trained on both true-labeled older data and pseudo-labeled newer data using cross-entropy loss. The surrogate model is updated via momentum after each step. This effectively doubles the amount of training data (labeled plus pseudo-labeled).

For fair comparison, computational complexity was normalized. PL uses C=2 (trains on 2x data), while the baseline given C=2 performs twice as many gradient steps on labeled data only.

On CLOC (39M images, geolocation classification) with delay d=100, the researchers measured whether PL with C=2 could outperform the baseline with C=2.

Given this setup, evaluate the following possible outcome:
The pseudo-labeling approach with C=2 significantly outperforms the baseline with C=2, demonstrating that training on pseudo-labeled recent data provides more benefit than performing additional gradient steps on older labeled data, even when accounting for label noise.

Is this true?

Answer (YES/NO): NO